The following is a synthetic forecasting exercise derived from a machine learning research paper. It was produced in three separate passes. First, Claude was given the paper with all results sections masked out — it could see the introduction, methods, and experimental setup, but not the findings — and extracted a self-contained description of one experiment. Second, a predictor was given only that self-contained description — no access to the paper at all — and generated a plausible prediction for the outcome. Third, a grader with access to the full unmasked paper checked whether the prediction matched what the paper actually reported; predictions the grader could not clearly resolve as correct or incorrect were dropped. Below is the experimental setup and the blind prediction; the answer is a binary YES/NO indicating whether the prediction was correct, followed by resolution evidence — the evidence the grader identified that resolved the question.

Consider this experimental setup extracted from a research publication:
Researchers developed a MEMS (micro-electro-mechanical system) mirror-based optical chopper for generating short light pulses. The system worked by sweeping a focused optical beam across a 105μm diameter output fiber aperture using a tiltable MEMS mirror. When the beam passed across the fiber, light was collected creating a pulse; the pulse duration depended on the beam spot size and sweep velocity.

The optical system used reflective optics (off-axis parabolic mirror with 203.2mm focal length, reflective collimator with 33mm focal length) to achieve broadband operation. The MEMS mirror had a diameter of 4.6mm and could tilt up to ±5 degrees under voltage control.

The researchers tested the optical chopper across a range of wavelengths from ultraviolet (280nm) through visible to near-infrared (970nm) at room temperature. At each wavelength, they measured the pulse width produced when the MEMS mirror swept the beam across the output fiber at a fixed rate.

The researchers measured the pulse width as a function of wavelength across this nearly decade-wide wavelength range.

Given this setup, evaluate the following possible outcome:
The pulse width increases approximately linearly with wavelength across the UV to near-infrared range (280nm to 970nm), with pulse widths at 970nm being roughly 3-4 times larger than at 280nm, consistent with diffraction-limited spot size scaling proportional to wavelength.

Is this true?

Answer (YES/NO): NO